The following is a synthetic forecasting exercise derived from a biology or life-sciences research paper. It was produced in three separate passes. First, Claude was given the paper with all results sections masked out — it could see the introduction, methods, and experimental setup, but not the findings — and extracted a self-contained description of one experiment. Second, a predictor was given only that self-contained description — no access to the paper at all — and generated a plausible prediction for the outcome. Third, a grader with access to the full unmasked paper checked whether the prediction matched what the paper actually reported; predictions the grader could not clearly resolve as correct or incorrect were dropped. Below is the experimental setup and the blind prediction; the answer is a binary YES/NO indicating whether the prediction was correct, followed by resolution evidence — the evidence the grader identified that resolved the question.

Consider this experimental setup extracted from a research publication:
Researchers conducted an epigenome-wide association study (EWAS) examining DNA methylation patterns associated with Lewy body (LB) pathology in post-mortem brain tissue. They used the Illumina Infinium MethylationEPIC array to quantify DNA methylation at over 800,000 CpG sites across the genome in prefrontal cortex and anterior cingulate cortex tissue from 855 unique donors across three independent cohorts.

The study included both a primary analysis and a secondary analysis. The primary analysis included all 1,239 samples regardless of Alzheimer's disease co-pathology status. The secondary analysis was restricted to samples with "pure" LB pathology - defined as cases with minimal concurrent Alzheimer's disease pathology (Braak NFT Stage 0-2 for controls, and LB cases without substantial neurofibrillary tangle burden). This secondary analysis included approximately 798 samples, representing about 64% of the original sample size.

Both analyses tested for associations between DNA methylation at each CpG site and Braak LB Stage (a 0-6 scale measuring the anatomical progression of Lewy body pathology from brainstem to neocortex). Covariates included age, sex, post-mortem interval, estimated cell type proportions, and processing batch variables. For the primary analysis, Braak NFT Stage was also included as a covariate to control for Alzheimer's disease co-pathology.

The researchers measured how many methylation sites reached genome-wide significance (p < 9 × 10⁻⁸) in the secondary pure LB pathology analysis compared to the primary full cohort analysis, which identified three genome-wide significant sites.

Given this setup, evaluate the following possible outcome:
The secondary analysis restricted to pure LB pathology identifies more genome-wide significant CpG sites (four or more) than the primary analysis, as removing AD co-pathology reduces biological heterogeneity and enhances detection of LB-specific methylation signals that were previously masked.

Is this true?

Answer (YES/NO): NO